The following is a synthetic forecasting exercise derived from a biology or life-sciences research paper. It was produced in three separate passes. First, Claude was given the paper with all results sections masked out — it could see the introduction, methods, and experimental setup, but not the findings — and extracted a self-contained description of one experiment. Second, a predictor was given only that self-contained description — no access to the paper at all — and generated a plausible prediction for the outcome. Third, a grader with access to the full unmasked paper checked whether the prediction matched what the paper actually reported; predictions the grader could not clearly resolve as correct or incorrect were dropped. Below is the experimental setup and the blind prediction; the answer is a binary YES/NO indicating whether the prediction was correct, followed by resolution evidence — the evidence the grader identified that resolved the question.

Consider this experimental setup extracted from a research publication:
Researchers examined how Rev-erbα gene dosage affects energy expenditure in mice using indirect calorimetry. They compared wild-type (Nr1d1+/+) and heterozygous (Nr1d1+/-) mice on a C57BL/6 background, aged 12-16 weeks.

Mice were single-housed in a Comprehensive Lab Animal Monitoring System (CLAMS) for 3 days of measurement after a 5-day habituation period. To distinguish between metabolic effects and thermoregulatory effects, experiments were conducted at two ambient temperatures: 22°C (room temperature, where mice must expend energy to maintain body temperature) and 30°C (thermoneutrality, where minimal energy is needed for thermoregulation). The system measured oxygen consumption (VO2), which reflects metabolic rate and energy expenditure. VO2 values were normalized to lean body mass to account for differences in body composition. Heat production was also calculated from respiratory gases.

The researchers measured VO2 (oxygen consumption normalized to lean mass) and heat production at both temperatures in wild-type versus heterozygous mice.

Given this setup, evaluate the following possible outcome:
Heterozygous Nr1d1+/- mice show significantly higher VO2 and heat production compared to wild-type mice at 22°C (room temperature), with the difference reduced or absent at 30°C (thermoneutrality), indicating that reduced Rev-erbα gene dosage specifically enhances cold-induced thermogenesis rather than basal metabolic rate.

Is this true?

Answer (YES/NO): NO